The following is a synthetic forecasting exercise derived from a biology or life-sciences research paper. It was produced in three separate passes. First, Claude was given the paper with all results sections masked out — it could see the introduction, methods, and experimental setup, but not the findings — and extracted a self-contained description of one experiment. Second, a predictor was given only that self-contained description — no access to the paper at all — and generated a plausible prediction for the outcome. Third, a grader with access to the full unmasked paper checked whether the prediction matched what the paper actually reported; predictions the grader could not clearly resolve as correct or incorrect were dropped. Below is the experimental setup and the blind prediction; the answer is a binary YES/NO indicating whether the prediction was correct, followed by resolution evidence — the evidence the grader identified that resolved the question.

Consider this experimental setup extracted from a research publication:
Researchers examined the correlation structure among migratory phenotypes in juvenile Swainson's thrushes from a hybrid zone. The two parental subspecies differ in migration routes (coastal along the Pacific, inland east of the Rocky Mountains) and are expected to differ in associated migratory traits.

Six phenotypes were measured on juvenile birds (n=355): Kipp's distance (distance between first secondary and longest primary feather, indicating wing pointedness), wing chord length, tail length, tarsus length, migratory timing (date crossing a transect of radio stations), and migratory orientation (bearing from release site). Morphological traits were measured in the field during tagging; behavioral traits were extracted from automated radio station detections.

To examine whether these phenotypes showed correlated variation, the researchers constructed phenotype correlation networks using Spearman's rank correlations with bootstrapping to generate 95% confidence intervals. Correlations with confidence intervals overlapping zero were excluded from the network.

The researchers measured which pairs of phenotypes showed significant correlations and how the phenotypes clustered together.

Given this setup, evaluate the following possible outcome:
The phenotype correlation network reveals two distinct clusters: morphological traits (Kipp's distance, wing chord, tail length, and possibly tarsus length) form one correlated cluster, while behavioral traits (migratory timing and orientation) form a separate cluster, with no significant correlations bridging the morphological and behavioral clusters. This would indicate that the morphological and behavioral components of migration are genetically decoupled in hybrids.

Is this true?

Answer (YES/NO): NO